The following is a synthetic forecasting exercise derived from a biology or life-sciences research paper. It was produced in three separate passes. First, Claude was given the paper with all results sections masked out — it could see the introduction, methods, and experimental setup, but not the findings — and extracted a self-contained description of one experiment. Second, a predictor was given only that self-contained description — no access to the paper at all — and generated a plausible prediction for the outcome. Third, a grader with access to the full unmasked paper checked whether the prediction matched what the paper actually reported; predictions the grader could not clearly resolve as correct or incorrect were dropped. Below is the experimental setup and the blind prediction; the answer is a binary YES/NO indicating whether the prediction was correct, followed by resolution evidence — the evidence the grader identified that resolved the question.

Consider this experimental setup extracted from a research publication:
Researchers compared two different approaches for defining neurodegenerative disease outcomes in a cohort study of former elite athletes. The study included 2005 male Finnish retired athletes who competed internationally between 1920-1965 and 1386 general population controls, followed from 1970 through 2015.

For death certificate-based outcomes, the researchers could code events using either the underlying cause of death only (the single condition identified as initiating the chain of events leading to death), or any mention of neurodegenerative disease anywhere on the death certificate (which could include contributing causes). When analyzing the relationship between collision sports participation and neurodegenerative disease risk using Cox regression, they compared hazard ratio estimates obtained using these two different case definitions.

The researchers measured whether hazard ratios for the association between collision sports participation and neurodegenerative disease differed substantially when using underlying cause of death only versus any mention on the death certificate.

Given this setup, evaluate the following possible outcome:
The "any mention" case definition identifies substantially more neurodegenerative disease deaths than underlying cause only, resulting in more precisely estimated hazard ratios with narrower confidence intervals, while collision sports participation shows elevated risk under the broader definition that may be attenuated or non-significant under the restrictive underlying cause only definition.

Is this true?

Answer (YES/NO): NO